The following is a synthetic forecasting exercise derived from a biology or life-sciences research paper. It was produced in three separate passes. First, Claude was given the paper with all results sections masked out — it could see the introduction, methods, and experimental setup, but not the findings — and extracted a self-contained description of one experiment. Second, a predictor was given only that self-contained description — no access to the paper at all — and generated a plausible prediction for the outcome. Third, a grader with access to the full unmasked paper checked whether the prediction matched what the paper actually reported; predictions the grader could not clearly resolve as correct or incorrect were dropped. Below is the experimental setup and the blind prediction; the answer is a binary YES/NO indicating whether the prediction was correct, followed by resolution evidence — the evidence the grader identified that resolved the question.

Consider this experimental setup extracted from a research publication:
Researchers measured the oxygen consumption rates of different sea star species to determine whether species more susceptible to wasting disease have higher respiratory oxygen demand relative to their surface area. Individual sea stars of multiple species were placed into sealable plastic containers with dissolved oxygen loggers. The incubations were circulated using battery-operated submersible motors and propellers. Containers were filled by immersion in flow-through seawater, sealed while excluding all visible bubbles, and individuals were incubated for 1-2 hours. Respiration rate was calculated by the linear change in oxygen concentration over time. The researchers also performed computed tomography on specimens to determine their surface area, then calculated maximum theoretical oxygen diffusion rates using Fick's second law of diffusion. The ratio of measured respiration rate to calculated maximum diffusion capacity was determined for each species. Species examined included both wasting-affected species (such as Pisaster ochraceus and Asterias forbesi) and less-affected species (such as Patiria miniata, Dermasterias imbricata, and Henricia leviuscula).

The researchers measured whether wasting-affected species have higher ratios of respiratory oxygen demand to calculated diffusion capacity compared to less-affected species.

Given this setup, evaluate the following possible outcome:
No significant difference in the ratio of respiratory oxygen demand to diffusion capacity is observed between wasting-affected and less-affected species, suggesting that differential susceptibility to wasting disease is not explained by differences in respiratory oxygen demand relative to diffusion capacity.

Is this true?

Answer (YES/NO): NO